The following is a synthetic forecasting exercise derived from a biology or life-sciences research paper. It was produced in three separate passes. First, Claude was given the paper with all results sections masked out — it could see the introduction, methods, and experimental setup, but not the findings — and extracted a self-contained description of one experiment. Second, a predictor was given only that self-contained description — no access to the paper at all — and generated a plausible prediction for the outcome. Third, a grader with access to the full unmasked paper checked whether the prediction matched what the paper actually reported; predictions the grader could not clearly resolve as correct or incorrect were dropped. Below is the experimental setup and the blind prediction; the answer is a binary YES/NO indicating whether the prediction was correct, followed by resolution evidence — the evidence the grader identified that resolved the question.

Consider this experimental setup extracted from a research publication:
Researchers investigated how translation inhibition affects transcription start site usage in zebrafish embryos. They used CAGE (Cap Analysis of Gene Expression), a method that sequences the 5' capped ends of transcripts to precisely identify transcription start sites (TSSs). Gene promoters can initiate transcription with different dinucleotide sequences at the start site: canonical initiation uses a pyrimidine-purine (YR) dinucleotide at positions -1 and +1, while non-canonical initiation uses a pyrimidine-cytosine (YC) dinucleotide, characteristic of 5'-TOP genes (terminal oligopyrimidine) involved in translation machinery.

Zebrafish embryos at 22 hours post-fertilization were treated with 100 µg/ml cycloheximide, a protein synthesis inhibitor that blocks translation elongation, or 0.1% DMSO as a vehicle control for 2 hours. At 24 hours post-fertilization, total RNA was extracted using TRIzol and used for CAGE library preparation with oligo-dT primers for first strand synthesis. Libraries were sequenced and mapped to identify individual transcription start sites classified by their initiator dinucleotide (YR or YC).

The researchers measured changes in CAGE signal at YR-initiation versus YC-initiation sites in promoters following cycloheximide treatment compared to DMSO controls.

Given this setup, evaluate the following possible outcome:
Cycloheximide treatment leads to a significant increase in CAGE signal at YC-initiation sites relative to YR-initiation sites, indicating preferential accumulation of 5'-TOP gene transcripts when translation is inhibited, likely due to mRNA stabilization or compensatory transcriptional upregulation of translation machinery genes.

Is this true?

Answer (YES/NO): YES